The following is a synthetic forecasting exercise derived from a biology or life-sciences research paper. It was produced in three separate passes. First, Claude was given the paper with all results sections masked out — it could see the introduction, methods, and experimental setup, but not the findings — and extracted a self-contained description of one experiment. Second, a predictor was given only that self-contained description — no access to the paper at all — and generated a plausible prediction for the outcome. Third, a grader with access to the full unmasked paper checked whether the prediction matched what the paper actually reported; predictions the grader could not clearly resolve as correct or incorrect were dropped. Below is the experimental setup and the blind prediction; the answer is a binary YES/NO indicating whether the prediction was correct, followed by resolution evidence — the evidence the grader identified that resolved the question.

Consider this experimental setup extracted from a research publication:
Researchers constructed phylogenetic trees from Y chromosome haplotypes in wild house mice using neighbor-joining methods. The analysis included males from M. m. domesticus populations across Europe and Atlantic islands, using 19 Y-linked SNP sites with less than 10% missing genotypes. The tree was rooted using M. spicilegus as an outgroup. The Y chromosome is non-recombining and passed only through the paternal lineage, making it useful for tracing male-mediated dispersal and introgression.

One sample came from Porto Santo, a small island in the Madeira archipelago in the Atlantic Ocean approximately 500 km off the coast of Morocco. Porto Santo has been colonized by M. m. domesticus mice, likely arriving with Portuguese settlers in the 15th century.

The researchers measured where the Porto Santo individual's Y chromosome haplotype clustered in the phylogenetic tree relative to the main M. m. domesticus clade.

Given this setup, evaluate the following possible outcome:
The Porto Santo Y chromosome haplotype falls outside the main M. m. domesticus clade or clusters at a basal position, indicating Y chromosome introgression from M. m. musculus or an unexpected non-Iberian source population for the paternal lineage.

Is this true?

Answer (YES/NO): YES